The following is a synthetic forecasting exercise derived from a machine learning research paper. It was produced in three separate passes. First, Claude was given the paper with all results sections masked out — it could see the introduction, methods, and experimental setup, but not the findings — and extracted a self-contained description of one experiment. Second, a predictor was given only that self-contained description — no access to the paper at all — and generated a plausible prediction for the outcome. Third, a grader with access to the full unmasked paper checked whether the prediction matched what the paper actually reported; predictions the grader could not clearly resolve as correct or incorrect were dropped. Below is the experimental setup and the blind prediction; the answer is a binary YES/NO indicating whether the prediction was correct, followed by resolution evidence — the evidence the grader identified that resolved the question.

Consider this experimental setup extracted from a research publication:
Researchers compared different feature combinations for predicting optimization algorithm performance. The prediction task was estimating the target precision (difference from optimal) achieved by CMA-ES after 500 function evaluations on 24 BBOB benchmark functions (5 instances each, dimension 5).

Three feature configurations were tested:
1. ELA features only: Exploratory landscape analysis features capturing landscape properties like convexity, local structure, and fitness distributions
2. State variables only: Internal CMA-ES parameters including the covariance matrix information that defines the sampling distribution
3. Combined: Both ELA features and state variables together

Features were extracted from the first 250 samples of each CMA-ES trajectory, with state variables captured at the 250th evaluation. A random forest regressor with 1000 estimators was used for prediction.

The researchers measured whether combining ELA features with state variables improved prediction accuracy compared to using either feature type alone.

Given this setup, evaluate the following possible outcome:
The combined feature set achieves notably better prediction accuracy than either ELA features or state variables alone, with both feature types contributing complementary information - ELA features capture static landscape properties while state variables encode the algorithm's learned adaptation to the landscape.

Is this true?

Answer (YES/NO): NO